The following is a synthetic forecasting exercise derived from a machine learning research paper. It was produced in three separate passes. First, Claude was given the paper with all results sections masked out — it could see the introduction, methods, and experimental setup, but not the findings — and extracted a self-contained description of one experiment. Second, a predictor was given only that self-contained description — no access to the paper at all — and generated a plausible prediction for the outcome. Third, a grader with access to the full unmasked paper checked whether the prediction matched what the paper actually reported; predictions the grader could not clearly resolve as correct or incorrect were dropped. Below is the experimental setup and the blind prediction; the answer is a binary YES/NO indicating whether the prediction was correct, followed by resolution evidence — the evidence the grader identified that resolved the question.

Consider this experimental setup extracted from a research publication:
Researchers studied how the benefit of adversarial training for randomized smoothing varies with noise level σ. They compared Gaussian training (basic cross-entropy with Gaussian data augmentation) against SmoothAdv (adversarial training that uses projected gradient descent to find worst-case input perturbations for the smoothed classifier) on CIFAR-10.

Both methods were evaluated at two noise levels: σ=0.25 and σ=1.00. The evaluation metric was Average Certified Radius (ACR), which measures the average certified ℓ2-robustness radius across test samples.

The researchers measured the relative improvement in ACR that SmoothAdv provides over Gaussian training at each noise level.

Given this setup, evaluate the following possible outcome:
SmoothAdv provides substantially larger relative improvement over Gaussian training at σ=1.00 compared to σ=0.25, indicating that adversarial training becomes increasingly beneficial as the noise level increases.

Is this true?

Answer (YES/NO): YES